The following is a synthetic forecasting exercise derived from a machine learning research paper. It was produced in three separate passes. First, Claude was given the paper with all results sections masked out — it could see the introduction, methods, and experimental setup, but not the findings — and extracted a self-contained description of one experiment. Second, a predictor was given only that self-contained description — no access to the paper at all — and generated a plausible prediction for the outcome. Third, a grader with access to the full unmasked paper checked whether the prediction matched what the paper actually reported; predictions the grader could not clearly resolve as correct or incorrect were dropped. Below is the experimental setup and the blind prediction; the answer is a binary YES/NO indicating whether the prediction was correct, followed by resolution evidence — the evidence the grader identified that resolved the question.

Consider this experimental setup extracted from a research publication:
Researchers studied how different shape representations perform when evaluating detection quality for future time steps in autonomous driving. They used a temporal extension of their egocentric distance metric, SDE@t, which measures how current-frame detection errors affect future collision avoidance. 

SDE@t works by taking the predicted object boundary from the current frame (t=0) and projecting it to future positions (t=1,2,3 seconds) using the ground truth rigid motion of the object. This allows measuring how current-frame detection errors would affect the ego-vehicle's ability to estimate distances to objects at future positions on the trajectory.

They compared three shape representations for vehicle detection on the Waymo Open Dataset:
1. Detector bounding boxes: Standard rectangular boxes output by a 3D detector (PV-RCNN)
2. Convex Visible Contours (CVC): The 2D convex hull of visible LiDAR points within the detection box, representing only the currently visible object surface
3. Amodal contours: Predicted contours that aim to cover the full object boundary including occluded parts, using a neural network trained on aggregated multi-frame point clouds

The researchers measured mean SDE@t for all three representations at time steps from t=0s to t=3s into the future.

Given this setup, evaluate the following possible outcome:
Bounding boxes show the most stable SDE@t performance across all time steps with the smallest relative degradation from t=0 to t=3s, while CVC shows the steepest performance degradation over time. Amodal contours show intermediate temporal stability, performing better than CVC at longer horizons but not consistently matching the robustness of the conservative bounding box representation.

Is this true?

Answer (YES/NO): NO